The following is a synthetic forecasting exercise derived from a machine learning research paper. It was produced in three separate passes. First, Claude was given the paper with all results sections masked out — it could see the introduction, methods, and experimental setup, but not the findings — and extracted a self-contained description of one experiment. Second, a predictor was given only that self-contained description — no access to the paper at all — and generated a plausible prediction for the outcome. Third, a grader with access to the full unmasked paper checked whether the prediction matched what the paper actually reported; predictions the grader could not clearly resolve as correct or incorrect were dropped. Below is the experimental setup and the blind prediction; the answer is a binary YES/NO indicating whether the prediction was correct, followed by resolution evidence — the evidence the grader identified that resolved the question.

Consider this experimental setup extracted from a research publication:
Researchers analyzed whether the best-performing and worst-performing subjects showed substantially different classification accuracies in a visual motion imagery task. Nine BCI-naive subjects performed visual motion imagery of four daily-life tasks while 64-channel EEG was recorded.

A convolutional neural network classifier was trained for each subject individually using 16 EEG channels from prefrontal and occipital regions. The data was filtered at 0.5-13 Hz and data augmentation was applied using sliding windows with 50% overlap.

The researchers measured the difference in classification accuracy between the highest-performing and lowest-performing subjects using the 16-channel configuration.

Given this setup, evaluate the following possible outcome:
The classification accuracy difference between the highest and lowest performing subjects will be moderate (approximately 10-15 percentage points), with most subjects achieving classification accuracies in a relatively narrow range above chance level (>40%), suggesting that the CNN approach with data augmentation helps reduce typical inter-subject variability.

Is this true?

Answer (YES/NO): NO